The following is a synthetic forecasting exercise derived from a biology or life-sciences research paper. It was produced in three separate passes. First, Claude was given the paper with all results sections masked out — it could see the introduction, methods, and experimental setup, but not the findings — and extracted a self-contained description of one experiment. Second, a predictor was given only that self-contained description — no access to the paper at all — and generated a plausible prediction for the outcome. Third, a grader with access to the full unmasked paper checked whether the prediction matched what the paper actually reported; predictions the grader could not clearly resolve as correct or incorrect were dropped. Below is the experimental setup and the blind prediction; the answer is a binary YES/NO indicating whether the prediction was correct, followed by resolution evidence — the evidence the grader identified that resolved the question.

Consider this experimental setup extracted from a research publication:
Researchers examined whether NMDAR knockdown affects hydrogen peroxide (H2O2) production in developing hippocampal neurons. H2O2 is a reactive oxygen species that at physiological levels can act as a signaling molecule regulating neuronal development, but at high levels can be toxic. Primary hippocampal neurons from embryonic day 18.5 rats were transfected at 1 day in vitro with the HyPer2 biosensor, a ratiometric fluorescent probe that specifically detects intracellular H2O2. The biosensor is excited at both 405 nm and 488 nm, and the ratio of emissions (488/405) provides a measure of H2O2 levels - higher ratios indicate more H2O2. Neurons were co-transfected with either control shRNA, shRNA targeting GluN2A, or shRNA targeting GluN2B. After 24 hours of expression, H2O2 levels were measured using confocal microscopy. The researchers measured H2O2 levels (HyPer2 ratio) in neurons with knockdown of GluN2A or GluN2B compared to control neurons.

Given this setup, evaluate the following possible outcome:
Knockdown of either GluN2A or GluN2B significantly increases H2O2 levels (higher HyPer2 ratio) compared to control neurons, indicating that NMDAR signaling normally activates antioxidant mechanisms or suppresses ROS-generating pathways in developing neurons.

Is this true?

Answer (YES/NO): NO